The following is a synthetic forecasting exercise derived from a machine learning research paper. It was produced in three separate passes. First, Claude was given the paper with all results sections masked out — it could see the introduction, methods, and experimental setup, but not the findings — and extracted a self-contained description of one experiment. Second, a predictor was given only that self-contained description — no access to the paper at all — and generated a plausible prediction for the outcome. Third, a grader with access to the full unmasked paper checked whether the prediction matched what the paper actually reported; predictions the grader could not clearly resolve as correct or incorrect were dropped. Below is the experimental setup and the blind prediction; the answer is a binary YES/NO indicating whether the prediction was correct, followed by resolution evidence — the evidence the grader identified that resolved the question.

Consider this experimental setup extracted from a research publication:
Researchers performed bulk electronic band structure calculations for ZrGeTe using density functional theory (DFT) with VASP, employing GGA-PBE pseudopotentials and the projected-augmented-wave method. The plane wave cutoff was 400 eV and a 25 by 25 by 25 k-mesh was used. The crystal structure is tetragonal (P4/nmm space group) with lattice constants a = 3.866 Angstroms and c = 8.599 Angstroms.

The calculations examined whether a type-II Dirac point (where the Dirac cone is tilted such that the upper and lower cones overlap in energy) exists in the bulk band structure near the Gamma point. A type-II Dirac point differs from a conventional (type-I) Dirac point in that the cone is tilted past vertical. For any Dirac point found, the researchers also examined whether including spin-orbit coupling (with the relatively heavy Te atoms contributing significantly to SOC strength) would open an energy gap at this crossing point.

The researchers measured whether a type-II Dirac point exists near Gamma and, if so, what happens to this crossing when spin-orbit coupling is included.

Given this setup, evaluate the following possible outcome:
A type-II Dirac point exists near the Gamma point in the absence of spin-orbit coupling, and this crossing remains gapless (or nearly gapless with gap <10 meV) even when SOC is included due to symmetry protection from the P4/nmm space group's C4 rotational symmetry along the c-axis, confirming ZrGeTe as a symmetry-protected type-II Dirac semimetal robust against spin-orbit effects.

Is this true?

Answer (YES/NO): NO